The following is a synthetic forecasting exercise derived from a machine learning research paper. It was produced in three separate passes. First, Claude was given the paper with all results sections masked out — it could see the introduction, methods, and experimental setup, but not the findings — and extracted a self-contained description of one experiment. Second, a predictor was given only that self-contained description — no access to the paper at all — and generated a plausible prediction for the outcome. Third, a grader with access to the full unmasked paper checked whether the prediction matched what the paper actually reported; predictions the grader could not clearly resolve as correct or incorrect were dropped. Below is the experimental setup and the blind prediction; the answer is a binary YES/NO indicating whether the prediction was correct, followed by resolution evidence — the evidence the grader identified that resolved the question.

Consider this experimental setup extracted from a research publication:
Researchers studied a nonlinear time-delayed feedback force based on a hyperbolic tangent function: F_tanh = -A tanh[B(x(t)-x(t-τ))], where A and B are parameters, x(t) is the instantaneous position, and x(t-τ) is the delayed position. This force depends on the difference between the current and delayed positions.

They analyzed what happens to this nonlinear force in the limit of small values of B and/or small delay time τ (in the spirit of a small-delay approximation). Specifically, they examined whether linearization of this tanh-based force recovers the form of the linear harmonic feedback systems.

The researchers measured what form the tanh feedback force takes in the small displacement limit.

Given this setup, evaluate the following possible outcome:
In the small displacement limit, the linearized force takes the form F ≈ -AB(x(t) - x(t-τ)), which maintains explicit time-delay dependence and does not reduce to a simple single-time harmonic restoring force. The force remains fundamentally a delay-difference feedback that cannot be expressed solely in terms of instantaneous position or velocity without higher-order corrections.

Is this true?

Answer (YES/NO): YES